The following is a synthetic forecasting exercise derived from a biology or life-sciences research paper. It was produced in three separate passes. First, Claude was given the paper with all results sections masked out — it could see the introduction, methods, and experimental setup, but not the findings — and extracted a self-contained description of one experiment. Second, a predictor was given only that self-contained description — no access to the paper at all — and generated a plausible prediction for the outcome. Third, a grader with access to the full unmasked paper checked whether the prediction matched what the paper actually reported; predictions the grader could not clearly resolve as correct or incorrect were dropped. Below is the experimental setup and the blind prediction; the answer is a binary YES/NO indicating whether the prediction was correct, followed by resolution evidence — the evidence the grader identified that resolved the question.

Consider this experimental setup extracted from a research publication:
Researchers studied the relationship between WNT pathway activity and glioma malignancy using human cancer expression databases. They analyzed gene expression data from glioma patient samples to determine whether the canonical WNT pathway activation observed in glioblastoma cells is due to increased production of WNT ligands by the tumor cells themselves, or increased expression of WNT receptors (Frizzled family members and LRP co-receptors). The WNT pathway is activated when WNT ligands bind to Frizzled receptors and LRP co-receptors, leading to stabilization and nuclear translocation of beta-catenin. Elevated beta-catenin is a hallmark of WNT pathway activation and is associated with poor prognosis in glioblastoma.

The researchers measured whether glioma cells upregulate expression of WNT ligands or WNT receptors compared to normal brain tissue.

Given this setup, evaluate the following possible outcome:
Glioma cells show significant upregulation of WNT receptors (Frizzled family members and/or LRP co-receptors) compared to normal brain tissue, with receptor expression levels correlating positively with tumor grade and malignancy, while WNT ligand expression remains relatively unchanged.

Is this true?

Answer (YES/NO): NO